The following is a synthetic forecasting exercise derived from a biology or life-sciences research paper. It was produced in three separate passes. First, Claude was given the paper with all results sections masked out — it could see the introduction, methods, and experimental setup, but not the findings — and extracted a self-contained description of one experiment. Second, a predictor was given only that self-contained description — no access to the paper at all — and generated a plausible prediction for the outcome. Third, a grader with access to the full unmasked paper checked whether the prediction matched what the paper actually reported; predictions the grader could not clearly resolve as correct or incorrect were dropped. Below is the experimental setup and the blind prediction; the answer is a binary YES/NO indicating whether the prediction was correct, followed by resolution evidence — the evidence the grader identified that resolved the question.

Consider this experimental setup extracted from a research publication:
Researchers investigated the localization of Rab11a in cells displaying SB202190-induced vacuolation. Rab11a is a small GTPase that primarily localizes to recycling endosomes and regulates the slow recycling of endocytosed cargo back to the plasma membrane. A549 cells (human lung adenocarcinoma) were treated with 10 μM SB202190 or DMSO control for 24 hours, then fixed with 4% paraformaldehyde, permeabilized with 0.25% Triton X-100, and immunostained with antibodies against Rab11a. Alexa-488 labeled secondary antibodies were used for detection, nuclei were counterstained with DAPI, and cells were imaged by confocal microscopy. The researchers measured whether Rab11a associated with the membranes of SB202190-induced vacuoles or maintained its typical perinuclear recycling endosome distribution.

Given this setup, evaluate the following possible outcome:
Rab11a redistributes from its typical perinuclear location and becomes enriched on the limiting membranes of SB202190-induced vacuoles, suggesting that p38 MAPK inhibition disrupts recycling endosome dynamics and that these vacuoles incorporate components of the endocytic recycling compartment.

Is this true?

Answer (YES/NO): NO